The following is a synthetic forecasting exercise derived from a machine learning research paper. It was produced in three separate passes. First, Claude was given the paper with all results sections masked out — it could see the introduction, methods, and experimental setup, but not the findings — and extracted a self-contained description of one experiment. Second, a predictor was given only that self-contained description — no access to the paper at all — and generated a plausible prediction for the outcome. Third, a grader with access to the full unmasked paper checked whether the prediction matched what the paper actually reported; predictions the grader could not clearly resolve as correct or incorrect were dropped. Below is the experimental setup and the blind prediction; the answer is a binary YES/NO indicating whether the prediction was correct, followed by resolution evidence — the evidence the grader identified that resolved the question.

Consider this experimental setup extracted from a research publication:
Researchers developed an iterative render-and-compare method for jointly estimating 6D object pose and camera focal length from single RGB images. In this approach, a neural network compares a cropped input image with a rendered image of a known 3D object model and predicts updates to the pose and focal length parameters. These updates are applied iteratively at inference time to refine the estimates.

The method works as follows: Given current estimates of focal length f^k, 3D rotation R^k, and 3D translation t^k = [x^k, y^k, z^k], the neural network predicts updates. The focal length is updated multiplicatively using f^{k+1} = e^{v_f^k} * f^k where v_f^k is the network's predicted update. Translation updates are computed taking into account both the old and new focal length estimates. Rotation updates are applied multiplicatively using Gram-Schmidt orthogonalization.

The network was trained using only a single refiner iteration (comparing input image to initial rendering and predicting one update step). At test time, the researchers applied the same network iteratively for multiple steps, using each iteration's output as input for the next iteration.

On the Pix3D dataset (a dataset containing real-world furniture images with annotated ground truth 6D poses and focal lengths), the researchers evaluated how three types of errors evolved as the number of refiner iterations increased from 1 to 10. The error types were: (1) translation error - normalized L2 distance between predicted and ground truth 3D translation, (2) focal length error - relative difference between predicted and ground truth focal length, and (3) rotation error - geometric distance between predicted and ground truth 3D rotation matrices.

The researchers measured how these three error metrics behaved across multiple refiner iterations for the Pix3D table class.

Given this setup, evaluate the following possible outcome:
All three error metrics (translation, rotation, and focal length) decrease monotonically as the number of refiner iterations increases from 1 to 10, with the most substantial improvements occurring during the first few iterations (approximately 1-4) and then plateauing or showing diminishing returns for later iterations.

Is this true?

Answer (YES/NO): NO